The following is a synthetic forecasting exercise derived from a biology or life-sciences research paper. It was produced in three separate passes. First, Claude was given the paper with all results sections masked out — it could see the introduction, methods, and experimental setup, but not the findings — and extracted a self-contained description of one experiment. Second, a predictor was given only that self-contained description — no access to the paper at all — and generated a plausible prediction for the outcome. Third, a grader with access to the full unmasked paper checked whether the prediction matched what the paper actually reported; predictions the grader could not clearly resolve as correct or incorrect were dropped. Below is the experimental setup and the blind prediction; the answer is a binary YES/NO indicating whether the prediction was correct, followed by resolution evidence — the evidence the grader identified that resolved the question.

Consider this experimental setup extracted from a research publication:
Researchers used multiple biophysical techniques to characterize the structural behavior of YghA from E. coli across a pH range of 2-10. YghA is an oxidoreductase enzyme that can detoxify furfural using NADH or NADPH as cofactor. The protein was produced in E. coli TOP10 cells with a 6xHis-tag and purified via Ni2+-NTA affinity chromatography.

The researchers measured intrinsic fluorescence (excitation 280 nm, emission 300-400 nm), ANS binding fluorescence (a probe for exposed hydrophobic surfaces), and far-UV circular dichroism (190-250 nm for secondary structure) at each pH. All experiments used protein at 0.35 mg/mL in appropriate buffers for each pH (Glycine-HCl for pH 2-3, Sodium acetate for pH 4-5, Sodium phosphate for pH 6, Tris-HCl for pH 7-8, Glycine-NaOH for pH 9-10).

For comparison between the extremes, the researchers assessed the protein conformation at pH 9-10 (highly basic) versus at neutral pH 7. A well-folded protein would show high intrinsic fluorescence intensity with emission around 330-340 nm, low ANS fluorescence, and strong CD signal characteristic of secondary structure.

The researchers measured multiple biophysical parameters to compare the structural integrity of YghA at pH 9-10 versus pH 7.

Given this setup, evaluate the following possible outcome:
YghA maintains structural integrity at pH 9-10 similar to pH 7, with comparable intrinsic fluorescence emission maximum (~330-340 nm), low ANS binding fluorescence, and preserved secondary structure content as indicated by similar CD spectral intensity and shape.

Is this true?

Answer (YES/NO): NO